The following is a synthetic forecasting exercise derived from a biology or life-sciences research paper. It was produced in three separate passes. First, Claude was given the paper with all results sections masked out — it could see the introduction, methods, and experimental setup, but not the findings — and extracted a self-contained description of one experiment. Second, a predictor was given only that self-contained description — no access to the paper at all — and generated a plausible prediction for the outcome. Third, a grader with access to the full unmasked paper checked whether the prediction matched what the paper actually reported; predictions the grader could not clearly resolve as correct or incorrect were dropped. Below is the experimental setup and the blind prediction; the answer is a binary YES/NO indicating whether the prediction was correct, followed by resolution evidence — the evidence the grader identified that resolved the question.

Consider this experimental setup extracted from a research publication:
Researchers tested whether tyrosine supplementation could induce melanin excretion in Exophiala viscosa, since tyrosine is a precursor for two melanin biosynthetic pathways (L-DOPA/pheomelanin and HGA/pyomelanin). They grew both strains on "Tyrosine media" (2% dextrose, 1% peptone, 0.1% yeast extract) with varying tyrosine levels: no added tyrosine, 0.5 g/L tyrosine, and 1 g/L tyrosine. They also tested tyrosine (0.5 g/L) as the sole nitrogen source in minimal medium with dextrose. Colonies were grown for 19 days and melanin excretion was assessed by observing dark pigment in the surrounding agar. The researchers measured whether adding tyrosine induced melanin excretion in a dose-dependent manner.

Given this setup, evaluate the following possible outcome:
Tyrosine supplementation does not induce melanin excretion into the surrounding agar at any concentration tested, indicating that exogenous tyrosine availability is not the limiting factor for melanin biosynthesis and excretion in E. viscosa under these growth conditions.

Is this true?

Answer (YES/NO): NO